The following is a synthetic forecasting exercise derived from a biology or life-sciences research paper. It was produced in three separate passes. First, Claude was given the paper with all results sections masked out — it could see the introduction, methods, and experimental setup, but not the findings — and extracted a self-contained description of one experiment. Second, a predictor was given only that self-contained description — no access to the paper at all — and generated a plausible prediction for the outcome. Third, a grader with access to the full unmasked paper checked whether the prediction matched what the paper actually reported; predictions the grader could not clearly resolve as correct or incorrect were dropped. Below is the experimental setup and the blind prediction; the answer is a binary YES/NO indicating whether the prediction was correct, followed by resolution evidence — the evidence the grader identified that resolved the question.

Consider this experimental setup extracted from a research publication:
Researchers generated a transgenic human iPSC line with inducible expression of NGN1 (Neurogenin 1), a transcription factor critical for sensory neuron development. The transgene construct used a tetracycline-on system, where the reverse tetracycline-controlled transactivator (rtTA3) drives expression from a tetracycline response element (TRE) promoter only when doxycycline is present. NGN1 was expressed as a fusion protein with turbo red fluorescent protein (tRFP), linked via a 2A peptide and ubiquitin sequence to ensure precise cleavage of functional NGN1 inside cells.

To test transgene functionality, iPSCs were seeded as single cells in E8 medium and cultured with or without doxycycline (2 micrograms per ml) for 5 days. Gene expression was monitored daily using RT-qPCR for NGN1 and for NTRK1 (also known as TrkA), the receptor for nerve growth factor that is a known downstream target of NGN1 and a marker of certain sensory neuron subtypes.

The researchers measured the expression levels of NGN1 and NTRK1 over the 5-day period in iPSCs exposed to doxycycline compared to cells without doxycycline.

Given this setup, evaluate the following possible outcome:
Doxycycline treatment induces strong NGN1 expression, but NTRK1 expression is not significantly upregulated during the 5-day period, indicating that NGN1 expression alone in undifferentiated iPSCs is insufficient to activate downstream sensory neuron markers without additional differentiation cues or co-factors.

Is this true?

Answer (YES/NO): NO